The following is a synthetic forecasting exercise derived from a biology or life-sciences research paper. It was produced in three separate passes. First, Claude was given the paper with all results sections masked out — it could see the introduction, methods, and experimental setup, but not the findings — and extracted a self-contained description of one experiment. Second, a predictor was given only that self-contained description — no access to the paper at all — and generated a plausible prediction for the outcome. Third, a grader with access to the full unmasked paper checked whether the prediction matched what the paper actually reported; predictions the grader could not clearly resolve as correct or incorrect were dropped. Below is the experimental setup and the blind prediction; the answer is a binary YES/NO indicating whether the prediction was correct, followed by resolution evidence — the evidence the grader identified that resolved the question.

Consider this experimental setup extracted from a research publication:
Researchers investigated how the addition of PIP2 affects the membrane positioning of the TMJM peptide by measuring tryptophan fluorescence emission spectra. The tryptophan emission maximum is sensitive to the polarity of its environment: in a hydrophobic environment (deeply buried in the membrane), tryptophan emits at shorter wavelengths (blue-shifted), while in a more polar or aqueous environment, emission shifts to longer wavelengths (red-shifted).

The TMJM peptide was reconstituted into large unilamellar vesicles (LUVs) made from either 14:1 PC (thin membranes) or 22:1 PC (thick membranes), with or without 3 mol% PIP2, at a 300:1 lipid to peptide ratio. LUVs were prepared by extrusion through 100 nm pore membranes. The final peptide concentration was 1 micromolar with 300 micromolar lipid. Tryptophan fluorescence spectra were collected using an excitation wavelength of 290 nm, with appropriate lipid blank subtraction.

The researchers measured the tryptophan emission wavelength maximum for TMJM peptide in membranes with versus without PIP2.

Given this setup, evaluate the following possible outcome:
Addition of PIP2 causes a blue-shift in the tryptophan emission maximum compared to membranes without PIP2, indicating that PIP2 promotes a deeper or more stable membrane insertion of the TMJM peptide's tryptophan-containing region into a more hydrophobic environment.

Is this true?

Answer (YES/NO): NO